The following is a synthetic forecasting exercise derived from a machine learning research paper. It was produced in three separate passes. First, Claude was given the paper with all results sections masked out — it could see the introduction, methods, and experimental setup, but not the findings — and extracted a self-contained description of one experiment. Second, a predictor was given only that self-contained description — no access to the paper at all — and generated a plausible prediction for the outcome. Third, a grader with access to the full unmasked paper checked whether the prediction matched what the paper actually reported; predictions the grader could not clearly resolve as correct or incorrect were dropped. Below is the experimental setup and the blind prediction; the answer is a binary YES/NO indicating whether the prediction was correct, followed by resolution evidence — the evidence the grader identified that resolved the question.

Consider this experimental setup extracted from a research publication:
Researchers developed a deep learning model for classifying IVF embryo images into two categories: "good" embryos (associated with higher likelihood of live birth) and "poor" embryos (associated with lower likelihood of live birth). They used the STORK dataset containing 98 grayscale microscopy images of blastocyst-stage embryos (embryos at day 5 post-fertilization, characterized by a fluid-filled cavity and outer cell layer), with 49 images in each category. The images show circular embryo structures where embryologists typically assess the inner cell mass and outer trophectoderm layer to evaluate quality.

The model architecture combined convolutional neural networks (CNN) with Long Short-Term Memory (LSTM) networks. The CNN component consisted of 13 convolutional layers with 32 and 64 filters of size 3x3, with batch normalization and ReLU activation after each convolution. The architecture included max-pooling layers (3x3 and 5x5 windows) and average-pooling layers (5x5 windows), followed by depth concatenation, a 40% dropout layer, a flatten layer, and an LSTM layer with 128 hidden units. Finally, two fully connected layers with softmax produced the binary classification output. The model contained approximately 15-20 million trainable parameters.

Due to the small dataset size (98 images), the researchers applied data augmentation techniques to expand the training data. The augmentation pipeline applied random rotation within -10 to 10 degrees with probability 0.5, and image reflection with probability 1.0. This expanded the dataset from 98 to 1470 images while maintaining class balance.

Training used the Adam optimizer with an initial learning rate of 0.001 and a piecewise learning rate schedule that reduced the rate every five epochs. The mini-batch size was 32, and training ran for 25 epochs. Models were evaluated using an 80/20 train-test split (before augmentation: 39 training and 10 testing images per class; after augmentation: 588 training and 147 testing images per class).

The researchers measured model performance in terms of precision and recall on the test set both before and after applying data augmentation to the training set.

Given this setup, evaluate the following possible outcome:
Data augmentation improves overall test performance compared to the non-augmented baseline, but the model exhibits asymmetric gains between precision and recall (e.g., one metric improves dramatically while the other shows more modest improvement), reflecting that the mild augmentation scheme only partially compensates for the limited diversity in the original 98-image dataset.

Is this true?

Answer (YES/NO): NO